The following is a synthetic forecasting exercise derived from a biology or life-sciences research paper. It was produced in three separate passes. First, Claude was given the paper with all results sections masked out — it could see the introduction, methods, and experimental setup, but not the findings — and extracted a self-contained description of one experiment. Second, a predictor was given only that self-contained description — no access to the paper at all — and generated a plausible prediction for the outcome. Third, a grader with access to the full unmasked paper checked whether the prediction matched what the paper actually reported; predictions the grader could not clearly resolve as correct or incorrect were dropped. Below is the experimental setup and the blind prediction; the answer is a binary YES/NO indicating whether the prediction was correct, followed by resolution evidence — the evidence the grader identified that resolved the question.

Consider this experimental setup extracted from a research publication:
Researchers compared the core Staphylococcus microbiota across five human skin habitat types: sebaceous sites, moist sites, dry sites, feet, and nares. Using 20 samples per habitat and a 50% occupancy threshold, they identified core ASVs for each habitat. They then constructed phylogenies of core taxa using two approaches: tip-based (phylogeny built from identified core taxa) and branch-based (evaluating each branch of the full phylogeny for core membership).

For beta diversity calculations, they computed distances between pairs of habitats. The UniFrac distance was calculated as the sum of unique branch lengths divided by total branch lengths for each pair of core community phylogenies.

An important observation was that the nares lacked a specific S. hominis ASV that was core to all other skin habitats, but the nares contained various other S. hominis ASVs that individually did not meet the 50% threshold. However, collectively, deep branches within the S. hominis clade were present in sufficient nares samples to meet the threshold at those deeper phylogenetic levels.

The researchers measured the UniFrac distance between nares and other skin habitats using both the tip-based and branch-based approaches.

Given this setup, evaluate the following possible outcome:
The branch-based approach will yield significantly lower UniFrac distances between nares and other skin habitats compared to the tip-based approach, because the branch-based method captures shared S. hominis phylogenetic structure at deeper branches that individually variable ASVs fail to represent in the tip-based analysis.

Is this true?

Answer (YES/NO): YES